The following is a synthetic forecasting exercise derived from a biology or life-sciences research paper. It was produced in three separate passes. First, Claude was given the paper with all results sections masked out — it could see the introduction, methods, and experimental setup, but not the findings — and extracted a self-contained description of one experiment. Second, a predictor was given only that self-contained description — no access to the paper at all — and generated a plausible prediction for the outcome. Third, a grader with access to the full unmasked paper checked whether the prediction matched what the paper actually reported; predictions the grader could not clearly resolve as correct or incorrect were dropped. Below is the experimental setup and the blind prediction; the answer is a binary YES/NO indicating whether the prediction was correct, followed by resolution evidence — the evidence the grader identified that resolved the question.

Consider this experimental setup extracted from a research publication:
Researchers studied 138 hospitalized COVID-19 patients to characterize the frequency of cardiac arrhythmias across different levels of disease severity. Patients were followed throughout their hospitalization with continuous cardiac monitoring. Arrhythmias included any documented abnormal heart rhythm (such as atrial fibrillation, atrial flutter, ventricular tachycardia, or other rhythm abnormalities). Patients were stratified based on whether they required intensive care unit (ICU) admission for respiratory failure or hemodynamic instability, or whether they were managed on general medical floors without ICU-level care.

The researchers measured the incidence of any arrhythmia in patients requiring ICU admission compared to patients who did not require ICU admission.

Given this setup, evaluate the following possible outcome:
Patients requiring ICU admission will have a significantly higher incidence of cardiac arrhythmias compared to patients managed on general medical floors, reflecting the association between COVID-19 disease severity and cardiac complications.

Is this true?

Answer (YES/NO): YES